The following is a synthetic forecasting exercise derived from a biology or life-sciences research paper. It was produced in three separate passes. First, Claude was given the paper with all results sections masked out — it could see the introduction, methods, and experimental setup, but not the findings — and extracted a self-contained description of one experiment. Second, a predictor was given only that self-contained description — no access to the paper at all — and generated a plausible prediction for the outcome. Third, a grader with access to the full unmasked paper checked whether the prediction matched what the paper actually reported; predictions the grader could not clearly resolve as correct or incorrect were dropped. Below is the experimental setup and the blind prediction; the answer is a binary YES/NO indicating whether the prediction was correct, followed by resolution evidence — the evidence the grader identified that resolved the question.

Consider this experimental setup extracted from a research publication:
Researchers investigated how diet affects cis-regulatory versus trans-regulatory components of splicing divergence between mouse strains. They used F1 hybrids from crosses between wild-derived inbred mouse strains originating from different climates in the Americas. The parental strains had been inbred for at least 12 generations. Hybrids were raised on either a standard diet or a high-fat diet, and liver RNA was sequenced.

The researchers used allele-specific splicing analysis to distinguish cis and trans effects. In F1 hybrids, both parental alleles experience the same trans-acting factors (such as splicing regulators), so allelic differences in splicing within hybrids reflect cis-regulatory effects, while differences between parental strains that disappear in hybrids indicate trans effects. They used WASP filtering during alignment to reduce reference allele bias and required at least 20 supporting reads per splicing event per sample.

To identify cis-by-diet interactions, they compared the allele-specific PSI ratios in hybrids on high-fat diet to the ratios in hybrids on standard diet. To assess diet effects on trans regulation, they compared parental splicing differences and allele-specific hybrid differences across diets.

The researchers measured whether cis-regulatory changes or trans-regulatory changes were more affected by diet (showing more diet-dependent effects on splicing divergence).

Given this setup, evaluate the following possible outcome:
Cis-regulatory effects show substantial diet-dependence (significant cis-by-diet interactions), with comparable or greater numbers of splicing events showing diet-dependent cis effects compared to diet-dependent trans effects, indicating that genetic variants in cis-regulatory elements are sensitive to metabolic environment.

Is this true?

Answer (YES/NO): NO